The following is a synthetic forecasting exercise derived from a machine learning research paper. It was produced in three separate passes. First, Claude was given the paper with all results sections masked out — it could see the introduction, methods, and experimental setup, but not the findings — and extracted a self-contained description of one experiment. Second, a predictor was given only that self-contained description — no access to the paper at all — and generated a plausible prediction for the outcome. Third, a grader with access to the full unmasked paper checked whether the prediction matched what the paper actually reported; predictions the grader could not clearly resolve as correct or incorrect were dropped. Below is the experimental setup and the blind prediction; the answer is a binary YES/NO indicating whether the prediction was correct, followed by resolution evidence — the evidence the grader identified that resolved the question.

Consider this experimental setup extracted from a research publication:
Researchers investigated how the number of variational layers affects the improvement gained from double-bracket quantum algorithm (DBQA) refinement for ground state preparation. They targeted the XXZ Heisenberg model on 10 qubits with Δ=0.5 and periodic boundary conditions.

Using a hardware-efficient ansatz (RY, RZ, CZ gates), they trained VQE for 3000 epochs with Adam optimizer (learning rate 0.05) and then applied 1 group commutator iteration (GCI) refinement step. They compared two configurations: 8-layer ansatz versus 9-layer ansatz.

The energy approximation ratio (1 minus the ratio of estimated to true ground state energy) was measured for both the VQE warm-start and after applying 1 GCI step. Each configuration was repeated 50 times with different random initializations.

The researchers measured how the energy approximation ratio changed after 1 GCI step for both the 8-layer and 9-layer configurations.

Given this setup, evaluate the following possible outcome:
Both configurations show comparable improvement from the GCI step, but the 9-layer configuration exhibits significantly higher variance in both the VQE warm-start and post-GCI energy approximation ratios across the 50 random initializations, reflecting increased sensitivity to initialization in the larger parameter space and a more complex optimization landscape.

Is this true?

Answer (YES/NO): NO